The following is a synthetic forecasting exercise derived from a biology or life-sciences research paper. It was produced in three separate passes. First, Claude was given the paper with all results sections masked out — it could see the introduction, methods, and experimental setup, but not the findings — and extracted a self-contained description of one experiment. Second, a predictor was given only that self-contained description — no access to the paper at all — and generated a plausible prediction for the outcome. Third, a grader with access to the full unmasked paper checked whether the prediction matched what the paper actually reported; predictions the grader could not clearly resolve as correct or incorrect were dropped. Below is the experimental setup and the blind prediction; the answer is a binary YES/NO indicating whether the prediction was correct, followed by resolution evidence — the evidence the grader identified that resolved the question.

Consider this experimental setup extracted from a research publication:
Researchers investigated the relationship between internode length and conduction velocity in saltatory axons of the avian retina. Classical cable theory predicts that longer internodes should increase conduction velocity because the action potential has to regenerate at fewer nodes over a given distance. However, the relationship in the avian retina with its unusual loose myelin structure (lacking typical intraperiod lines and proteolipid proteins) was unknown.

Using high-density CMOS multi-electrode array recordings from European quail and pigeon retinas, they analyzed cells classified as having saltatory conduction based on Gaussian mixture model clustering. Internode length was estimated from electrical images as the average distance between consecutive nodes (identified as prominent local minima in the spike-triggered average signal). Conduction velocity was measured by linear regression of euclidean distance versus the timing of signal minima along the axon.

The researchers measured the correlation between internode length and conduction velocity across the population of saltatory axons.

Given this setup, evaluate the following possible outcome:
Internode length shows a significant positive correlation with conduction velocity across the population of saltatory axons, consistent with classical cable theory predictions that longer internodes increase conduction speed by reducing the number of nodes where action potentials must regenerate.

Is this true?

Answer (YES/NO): NO